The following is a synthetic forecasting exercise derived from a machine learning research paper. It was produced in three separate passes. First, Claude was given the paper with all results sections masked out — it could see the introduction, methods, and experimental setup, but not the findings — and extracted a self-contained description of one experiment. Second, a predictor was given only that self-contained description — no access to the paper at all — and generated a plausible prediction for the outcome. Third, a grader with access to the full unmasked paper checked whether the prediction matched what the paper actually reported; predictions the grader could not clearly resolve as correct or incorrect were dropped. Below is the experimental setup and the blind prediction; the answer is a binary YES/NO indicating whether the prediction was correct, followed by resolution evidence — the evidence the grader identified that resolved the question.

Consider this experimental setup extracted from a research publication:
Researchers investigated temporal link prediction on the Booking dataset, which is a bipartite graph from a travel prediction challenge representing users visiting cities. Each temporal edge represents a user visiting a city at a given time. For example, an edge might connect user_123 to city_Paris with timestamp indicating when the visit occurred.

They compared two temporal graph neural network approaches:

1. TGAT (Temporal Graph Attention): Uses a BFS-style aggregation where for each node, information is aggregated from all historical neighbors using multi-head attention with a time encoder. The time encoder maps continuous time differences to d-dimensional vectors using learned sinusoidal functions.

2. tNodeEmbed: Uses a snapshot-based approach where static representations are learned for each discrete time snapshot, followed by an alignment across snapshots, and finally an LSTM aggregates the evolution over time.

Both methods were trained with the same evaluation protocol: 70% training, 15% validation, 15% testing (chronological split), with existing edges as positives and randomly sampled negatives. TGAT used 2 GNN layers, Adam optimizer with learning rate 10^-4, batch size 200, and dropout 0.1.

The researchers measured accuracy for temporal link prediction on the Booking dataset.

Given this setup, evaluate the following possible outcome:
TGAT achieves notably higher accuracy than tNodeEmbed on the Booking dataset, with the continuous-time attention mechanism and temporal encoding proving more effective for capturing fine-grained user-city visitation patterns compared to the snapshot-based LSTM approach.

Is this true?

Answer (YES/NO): YES